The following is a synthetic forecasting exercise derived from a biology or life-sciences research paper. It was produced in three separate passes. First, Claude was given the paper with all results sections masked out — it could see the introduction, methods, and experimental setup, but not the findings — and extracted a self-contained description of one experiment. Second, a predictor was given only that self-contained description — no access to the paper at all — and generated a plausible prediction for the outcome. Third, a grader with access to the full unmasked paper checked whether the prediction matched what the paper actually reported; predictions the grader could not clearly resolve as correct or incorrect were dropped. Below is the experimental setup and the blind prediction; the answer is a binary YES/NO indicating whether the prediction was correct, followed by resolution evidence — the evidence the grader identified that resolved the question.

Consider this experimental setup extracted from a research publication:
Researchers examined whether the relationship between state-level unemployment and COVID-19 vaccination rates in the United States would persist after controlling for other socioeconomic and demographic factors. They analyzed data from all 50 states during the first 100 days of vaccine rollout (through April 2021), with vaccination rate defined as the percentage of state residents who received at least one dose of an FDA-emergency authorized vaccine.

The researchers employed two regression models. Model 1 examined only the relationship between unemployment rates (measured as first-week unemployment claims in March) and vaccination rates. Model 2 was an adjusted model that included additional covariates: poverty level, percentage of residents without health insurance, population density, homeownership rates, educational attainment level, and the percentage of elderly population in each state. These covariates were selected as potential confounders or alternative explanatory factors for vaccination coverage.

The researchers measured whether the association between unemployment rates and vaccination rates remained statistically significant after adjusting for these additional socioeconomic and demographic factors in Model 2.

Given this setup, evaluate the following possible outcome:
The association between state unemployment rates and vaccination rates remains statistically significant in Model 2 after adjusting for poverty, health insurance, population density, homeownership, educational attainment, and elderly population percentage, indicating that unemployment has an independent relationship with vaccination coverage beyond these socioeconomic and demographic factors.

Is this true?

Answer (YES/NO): YES